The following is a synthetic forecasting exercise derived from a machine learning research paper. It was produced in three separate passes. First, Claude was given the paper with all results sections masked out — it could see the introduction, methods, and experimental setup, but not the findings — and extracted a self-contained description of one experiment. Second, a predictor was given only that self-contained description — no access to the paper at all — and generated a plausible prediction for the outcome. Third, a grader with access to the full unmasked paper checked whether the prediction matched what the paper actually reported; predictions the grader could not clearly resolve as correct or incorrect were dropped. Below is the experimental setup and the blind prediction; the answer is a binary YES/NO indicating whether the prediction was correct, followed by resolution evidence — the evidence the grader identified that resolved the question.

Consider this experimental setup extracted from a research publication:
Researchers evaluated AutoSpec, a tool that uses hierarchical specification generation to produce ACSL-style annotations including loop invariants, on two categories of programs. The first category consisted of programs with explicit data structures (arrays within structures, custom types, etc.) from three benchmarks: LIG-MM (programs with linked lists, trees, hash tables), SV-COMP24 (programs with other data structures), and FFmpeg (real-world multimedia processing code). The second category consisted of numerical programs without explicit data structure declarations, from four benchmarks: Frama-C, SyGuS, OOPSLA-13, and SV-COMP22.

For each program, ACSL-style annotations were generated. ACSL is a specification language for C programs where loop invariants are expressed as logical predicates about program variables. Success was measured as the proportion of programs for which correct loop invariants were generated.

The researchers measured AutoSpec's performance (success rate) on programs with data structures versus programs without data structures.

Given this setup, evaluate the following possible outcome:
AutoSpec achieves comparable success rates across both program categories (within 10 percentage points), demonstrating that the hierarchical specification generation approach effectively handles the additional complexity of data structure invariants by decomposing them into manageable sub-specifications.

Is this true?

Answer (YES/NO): NO